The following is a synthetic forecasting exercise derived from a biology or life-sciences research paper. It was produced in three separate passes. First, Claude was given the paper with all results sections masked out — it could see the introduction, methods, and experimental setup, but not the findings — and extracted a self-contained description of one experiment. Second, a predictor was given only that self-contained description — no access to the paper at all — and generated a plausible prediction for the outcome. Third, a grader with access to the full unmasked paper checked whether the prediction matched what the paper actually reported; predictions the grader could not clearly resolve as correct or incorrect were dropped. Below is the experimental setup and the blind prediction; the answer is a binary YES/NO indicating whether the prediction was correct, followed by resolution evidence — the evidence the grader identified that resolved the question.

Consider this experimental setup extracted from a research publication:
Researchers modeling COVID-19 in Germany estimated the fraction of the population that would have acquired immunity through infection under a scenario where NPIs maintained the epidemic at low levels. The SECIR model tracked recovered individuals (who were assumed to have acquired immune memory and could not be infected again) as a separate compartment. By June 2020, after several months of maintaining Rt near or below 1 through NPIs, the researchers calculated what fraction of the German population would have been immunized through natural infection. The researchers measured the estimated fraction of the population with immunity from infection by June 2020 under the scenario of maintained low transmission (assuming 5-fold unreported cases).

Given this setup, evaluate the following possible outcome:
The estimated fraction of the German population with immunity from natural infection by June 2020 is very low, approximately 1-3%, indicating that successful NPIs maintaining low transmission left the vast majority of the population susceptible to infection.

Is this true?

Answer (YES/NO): YES